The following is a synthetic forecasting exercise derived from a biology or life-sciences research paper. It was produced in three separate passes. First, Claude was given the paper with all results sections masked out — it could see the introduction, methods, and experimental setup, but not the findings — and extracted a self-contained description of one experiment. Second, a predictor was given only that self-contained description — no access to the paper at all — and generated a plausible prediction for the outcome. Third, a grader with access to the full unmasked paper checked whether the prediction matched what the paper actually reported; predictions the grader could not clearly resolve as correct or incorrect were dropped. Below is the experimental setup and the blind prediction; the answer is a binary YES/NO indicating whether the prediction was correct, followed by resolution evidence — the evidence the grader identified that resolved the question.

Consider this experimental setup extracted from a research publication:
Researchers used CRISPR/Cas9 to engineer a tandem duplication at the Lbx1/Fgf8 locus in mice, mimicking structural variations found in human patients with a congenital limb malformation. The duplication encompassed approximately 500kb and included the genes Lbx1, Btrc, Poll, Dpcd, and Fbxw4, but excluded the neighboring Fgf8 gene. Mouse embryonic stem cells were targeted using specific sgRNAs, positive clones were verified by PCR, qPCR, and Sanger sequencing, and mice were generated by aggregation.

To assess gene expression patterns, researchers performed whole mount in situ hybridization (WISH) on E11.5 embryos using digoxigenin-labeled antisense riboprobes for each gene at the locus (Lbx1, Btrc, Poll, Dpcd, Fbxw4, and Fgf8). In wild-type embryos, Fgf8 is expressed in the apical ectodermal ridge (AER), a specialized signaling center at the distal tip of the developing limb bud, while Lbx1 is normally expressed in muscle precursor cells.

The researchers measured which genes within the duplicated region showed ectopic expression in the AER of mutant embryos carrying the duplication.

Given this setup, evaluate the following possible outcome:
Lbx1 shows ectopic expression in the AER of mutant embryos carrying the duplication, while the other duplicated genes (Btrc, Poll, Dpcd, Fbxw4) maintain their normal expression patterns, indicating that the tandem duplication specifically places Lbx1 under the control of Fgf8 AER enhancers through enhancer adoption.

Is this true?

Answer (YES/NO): NO